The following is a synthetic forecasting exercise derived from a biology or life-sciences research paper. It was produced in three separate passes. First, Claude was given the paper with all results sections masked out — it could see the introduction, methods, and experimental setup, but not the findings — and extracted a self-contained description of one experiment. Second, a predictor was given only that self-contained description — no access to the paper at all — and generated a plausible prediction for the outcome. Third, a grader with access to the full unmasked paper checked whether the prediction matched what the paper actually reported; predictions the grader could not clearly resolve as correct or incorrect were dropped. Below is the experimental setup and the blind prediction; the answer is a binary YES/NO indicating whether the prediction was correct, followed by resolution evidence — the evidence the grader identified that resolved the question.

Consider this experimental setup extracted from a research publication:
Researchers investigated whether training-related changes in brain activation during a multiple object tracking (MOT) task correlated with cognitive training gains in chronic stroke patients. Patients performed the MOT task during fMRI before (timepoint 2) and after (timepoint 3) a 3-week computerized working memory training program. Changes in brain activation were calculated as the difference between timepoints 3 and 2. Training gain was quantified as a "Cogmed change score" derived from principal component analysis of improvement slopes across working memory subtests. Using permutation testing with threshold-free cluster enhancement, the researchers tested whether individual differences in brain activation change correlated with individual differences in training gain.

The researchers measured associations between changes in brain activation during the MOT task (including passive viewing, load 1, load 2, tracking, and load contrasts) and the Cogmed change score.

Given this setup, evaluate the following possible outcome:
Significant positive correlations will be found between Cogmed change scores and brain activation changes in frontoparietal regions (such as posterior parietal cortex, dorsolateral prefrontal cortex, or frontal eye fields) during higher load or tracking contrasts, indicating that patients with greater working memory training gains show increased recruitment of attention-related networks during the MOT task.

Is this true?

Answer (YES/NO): NO